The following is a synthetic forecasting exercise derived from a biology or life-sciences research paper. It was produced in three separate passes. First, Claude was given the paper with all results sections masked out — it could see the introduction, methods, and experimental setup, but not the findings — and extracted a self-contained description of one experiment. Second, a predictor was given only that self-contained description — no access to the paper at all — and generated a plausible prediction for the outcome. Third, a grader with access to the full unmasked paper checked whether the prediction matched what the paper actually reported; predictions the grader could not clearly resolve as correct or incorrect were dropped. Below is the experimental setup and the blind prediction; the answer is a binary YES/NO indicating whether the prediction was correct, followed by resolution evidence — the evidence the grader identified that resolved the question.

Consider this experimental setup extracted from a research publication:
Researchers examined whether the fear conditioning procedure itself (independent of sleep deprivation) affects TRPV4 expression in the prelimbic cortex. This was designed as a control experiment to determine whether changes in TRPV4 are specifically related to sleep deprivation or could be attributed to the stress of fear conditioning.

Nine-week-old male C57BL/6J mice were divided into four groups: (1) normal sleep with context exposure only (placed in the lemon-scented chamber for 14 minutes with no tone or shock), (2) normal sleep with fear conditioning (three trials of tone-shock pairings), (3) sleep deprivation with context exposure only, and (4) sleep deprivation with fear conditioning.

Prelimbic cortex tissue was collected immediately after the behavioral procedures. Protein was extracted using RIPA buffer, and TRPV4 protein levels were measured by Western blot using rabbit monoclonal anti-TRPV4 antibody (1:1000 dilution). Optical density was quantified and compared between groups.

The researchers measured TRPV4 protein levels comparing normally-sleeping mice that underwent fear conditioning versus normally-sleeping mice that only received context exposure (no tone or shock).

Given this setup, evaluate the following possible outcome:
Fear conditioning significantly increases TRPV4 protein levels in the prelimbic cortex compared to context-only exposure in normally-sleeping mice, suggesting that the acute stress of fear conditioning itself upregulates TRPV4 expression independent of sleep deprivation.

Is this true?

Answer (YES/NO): NO